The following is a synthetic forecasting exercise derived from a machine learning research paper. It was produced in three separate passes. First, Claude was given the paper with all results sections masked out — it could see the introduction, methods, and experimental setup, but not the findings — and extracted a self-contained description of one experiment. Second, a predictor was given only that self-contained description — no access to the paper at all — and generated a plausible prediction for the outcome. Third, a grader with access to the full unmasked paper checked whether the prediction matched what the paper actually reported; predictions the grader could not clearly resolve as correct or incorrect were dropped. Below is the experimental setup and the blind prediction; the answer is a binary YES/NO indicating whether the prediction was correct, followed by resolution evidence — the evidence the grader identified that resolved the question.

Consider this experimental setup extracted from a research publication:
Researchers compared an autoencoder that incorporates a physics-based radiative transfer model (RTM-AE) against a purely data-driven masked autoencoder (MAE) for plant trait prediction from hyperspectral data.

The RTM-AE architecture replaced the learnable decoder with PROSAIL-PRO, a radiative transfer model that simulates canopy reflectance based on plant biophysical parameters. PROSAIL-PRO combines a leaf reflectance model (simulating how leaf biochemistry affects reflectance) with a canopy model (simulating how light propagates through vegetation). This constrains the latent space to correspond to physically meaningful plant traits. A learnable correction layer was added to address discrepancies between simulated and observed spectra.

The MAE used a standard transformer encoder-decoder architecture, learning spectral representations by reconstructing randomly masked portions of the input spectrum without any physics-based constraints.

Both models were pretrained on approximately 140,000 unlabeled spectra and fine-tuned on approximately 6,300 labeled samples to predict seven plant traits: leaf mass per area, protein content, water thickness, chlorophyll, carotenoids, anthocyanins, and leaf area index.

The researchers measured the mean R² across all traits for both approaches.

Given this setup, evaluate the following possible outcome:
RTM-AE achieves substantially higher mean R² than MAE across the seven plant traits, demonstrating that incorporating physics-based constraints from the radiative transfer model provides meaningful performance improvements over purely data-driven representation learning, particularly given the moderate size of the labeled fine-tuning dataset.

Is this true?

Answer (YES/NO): NO